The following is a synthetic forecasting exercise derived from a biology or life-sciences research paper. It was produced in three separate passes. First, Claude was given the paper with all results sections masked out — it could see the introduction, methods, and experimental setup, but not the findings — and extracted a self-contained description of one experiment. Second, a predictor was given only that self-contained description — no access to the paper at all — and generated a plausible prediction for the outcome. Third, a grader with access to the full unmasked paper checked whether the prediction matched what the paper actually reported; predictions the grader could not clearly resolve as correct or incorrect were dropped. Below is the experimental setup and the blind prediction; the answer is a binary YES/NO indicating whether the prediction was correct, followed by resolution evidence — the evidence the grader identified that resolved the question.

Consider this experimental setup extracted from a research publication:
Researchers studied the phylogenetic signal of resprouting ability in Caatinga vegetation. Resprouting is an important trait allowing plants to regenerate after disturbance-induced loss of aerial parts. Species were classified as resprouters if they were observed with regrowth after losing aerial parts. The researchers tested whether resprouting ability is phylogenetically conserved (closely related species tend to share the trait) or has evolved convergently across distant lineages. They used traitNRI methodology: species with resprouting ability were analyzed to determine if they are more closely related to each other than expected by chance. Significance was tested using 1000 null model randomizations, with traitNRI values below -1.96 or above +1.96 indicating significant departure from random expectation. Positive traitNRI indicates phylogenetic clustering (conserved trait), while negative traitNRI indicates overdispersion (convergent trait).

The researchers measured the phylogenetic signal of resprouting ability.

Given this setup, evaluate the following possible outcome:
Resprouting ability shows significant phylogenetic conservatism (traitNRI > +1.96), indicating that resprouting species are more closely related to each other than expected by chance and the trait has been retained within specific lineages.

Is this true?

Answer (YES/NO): YES